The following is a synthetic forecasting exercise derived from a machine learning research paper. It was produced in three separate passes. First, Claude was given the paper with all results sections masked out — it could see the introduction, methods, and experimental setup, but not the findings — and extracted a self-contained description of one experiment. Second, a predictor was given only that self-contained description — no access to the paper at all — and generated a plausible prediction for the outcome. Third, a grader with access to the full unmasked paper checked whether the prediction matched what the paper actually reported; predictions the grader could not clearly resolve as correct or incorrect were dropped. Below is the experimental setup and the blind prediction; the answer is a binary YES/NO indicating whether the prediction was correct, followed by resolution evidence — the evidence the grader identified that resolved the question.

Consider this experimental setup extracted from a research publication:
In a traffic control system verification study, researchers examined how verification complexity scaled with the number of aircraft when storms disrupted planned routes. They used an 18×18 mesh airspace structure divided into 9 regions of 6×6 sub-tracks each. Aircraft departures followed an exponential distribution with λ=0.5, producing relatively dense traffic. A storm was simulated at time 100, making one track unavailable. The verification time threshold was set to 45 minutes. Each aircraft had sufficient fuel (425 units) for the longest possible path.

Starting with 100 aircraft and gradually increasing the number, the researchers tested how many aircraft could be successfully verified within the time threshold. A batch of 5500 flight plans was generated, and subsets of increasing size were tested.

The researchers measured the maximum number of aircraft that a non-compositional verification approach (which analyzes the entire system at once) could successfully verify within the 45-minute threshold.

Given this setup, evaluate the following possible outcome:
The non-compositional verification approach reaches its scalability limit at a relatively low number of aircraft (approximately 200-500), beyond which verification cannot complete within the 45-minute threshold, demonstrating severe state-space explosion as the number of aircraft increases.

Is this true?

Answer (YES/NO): NO